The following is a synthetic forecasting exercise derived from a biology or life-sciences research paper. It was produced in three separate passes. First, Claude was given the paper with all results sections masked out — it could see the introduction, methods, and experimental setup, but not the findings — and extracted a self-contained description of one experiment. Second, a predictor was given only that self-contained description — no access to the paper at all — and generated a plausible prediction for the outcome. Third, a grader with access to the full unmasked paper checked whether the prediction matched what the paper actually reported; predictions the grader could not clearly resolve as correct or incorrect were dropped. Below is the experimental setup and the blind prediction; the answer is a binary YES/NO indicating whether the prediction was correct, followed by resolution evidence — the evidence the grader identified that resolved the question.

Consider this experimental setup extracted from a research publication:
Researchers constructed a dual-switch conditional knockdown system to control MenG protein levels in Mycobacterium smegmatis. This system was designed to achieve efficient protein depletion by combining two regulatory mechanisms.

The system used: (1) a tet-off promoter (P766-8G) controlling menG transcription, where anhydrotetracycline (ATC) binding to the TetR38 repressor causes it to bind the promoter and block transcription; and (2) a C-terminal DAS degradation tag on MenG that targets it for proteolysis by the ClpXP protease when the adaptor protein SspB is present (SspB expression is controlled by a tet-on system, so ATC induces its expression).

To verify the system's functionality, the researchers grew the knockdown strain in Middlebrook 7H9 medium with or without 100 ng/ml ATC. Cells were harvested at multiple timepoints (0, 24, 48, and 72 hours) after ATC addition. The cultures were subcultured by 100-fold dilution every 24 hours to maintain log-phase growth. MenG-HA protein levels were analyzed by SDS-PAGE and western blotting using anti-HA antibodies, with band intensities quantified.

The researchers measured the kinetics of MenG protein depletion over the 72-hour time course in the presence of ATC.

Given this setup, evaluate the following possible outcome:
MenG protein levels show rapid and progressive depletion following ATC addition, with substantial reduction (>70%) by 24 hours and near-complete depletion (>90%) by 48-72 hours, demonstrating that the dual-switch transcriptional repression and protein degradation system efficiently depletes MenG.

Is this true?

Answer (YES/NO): NO